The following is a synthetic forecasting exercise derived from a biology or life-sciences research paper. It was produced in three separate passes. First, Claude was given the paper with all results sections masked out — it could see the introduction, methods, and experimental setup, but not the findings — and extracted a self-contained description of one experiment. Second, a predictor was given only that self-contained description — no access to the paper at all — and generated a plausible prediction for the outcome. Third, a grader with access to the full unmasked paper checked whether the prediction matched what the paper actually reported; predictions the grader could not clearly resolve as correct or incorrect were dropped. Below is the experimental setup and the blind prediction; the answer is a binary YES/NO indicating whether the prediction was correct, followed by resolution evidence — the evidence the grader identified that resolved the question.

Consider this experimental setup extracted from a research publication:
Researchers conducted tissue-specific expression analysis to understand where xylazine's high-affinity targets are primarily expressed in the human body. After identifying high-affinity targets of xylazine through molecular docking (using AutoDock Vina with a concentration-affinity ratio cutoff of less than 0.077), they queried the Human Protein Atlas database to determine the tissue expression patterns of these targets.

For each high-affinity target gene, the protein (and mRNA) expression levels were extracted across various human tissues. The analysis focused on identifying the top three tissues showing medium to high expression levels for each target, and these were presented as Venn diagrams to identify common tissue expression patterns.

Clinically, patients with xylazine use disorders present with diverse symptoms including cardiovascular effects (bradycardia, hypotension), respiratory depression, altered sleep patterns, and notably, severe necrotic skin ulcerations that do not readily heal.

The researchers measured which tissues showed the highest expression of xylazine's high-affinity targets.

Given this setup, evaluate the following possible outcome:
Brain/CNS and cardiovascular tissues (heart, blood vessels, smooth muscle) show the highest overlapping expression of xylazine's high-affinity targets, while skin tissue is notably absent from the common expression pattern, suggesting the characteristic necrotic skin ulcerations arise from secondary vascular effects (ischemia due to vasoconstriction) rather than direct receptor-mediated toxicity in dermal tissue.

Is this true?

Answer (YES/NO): NO